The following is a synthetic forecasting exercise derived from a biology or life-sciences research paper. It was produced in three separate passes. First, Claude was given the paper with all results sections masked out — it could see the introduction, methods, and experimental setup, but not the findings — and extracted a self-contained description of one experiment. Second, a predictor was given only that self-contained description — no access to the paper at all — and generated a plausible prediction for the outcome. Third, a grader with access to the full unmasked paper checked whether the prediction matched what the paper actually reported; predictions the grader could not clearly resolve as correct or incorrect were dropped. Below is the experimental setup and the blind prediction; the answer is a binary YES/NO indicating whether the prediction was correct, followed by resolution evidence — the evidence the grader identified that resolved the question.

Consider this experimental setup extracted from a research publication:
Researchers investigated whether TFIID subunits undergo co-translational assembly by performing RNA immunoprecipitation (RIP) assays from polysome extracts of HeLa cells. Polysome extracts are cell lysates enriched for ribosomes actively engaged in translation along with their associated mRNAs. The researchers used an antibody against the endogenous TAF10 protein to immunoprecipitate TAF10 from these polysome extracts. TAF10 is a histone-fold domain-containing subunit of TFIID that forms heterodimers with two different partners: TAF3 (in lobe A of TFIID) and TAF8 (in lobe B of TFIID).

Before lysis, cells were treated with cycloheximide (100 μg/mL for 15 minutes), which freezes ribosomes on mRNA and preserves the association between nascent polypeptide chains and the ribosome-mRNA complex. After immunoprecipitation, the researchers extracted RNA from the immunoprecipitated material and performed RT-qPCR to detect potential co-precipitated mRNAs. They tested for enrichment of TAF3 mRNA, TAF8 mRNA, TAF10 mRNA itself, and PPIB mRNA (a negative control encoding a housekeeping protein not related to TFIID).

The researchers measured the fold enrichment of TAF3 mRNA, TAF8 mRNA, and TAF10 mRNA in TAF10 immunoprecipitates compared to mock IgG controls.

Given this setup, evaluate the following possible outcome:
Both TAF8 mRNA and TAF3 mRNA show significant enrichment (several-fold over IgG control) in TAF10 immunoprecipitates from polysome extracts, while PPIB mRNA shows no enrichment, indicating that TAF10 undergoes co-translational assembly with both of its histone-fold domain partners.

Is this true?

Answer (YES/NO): NO